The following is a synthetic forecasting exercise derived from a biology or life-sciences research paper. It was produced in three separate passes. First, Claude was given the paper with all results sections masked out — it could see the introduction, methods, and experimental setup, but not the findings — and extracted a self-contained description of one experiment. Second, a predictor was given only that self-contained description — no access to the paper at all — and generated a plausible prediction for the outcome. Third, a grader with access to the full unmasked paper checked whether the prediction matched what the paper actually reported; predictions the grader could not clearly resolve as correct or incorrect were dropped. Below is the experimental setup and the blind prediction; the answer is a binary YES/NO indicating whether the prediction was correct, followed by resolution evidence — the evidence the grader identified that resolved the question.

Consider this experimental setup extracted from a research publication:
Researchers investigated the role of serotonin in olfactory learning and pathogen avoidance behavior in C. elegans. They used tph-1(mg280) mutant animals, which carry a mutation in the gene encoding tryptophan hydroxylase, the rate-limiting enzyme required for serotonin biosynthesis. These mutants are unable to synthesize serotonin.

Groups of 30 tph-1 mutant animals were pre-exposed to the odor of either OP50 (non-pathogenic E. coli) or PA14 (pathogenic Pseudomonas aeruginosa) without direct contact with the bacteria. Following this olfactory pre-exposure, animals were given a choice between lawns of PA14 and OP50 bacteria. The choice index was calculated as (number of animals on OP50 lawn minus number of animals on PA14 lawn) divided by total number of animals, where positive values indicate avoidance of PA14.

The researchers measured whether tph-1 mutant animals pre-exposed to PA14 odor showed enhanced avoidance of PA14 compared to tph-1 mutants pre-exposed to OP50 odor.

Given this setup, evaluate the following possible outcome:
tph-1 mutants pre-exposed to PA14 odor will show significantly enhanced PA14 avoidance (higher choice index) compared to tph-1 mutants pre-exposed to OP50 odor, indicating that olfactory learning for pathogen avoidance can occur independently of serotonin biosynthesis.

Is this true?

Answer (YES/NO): NO